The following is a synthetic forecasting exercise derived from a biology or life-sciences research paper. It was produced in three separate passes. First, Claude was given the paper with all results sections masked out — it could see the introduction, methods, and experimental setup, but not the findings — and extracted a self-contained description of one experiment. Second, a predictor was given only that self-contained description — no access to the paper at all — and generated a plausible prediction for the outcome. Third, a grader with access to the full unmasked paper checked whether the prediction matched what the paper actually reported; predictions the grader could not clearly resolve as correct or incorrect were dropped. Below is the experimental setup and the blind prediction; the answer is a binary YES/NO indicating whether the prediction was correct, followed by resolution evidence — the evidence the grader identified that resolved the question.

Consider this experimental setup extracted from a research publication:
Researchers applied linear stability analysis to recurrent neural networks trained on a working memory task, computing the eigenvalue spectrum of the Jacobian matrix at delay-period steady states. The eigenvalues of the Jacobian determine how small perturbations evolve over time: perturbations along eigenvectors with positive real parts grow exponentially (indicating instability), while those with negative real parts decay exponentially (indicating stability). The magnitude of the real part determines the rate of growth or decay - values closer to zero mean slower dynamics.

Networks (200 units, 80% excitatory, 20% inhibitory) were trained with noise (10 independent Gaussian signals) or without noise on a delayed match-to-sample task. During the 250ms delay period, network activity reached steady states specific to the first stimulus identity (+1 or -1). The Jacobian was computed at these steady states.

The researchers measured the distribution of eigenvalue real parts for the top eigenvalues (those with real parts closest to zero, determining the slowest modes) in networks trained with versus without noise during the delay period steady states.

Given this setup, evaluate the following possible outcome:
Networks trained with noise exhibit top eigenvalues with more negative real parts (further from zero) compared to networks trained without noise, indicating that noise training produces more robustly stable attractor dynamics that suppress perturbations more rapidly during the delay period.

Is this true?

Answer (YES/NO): NO